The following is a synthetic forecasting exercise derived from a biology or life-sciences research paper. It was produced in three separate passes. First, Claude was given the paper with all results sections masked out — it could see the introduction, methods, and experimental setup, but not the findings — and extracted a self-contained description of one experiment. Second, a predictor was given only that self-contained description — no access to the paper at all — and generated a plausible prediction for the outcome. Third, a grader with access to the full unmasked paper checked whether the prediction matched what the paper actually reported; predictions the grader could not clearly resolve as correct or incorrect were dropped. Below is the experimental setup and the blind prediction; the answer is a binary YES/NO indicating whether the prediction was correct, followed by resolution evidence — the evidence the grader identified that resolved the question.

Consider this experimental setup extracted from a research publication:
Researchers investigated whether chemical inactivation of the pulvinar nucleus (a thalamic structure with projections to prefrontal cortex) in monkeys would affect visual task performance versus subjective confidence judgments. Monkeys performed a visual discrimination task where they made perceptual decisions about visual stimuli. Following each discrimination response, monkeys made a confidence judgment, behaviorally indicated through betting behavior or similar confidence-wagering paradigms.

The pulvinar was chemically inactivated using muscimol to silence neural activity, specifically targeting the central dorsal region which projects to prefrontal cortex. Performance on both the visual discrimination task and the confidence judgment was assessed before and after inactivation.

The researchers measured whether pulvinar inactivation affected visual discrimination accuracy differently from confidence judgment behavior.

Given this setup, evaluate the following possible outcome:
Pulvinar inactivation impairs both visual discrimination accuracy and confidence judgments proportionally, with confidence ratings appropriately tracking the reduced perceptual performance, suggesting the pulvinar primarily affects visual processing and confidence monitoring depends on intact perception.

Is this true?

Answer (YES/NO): NO